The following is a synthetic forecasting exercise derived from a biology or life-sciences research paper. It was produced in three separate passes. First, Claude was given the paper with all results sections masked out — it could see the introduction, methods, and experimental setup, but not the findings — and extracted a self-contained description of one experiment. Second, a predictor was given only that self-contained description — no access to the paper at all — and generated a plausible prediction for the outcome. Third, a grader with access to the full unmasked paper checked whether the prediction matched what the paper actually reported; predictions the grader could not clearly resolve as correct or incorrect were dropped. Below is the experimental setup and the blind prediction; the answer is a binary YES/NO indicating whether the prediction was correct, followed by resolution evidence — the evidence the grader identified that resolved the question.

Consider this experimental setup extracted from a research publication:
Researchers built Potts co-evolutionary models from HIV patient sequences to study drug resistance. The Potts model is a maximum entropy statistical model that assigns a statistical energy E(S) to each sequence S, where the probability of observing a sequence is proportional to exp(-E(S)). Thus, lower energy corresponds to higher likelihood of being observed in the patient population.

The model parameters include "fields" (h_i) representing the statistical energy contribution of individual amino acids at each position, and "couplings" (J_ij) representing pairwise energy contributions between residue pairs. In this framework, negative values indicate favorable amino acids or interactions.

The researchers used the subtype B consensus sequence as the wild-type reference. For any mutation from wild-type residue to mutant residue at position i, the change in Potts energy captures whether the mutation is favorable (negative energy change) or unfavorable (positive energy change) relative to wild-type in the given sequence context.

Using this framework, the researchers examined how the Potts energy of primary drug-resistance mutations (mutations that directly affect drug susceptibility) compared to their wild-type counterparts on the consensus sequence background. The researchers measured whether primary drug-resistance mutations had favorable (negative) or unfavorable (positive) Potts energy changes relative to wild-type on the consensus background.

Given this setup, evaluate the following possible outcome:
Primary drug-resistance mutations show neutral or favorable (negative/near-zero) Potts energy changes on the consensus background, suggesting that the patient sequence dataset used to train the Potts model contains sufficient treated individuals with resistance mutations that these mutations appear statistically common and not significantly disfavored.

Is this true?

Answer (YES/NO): NO